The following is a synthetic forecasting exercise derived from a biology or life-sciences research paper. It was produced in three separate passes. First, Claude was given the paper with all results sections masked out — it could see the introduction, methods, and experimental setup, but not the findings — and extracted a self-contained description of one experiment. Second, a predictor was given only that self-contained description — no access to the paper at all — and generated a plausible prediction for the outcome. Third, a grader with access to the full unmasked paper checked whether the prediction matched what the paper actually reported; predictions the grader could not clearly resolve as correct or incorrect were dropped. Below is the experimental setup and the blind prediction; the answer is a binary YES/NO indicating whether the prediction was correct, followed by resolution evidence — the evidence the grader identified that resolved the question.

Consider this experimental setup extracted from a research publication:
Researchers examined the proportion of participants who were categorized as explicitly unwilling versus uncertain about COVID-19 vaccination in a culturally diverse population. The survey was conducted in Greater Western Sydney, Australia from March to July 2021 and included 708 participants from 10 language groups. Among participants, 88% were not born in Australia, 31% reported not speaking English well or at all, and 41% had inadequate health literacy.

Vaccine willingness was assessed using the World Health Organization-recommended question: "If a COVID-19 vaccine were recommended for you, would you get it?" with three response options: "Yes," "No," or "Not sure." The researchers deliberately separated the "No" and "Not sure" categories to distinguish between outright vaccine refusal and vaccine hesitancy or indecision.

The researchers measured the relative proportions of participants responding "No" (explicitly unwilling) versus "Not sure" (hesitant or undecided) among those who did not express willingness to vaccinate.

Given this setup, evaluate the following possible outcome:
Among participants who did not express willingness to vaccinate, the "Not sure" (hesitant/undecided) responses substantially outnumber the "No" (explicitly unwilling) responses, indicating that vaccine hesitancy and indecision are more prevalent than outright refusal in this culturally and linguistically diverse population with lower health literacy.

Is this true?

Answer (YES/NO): YES